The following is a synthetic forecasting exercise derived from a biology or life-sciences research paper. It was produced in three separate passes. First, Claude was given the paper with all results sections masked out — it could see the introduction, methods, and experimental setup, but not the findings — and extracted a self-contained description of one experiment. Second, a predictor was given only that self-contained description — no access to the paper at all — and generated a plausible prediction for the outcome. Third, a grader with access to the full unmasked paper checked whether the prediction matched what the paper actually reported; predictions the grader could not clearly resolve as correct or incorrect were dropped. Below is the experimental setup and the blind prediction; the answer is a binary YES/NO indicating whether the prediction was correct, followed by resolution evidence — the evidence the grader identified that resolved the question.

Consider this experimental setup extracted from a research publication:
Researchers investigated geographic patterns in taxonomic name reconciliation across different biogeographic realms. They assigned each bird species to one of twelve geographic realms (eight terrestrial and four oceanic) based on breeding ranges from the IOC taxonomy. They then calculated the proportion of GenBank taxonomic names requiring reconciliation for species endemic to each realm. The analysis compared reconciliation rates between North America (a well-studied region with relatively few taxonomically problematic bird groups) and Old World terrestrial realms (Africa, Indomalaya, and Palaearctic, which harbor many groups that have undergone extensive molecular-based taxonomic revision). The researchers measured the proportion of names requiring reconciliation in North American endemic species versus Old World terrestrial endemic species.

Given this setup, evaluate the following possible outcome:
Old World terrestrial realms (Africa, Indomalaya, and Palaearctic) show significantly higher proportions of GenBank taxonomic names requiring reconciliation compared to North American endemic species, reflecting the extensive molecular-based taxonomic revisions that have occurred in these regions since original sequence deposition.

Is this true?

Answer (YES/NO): YES